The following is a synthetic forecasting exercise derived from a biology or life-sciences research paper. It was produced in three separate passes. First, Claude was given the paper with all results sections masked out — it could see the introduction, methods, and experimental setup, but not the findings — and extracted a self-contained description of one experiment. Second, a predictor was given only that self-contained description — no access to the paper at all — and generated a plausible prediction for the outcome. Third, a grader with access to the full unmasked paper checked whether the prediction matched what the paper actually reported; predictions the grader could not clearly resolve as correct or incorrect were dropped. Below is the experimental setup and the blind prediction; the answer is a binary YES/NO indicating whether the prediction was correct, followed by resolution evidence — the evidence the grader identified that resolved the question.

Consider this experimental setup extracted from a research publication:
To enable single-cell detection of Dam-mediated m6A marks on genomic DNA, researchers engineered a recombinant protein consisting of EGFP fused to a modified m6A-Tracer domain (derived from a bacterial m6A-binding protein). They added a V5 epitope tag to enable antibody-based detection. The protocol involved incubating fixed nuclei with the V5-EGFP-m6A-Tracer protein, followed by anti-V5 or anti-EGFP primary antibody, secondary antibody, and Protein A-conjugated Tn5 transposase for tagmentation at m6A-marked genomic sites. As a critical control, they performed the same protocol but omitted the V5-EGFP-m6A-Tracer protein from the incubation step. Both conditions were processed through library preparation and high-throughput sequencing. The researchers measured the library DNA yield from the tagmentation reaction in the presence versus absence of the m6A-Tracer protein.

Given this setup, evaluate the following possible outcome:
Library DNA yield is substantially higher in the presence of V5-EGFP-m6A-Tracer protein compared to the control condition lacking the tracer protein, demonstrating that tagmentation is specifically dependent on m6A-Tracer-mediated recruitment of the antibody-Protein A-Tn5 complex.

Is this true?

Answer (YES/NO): YES